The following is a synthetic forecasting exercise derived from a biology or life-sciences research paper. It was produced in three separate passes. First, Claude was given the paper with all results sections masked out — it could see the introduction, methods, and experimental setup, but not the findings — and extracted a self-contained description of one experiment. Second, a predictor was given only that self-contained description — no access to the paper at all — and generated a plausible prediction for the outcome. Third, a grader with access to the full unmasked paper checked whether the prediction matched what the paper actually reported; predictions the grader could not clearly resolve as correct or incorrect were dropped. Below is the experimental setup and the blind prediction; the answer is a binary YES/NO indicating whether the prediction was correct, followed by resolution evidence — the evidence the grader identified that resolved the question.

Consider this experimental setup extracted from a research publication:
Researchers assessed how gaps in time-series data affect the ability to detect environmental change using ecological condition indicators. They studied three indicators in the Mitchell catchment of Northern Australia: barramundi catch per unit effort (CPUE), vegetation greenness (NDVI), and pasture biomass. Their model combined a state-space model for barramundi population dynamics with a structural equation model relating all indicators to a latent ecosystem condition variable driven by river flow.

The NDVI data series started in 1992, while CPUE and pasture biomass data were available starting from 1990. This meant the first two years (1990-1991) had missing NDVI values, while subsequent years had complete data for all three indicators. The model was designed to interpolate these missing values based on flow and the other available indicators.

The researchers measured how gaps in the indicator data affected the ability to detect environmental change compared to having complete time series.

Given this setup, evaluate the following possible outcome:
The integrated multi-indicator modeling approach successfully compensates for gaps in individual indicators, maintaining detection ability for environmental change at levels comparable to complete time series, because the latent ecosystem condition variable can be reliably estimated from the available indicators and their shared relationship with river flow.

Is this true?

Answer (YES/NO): NO